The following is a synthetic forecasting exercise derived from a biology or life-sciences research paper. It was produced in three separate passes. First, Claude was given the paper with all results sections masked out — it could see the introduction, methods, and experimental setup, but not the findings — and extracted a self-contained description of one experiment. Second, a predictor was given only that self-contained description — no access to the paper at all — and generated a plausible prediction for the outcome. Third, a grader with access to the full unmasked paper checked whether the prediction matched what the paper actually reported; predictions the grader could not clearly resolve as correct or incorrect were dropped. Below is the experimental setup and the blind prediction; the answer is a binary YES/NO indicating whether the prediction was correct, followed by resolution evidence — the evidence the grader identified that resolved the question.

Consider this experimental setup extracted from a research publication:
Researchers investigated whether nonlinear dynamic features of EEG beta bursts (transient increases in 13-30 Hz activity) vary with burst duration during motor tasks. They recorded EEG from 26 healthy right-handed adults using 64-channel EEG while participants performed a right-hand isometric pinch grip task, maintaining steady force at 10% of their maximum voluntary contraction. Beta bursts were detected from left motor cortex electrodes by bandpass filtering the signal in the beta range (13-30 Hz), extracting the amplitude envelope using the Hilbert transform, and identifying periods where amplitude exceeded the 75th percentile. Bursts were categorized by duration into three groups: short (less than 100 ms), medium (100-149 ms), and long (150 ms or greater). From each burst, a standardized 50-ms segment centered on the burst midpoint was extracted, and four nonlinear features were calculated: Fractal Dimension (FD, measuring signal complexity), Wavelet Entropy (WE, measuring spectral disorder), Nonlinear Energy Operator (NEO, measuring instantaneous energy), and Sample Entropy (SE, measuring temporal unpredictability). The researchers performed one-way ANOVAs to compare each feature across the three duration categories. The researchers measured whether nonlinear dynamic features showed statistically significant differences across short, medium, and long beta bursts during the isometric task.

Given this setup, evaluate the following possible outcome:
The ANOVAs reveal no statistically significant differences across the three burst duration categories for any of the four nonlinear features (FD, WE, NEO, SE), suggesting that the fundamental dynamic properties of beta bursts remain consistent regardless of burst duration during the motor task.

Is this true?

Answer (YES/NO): NO